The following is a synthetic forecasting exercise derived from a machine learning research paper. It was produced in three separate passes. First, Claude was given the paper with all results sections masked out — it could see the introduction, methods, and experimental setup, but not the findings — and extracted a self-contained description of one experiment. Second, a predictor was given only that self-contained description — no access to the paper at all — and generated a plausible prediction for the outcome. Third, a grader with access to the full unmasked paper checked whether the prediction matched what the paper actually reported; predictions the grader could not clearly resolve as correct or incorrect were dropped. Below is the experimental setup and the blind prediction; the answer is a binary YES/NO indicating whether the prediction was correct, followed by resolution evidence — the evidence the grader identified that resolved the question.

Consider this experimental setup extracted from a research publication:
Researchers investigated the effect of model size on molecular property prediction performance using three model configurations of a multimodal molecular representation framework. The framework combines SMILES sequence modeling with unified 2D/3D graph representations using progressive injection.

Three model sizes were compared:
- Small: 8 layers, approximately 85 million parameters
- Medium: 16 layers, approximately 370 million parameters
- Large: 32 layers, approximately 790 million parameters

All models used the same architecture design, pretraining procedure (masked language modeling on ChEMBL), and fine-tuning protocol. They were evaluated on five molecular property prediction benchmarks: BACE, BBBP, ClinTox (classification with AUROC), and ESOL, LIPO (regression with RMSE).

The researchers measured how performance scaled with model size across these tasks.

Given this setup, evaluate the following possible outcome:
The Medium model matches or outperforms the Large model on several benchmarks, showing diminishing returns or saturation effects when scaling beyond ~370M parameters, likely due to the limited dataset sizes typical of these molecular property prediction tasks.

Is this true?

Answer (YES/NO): YES